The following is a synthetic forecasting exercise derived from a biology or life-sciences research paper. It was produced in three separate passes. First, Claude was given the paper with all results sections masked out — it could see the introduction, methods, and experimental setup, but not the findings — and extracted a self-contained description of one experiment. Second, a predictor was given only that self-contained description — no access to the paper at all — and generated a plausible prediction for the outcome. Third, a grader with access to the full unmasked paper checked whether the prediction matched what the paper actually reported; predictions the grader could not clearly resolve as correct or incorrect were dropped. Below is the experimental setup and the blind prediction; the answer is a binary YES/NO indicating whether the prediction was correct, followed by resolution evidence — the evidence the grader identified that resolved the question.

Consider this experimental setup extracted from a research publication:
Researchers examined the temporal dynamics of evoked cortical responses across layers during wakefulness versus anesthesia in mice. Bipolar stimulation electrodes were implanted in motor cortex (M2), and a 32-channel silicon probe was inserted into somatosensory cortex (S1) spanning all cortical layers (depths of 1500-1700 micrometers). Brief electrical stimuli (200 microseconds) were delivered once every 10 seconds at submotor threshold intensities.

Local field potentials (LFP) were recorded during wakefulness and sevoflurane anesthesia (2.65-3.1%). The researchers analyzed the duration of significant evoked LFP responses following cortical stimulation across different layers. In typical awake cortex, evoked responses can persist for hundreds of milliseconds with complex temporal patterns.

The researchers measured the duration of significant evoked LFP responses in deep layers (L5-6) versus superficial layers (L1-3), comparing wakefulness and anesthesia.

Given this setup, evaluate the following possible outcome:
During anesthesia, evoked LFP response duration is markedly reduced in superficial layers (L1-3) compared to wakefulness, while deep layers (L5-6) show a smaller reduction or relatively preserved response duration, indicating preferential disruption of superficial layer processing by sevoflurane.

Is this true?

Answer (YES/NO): NO